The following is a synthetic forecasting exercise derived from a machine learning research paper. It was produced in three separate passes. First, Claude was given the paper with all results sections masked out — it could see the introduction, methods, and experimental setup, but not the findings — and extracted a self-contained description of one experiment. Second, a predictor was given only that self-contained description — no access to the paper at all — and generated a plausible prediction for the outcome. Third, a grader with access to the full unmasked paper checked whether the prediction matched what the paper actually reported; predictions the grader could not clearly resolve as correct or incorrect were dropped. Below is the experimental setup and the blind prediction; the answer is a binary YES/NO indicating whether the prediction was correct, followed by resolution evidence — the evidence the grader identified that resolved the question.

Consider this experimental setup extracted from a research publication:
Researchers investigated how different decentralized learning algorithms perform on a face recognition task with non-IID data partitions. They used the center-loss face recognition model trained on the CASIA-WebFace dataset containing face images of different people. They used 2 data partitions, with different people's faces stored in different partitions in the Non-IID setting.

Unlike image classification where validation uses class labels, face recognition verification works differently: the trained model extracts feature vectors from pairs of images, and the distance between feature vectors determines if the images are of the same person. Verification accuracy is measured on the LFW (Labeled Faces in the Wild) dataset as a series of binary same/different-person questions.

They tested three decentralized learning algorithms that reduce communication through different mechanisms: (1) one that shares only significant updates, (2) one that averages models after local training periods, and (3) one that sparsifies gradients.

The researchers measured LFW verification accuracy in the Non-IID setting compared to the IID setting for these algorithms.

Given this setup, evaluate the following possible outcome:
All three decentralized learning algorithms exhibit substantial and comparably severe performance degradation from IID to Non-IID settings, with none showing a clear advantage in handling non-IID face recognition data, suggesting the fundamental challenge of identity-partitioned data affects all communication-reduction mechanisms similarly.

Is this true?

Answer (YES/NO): NO